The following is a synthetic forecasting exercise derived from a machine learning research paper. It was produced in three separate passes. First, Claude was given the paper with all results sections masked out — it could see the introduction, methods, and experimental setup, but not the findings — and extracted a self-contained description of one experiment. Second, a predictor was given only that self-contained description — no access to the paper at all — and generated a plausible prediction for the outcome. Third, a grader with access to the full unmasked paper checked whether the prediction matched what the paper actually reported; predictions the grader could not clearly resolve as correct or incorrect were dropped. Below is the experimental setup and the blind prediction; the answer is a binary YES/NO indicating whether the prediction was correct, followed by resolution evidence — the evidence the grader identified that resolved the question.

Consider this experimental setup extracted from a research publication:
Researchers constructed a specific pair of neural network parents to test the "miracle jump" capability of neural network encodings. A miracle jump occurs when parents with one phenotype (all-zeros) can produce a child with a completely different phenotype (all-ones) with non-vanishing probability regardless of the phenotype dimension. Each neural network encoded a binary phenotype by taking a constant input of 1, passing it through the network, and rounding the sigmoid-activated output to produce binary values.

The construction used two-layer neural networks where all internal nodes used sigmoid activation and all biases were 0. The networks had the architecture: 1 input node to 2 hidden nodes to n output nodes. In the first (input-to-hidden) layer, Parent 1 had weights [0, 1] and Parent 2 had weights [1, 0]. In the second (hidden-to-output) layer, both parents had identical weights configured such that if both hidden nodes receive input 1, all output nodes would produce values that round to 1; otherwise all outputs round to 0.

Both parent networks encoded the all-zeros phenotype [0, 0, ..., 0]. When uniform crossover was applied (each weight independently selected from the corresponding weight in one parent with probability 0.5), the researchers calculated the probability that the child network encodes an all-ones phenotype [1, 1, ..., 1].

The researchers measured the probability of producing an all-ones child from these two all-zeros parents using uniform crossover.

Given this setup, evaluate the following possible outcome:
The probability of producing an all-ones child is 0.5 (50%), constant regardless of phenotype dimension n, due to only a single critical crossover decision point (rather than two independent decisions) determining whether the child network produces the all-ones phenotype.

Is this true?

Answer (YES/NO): NO